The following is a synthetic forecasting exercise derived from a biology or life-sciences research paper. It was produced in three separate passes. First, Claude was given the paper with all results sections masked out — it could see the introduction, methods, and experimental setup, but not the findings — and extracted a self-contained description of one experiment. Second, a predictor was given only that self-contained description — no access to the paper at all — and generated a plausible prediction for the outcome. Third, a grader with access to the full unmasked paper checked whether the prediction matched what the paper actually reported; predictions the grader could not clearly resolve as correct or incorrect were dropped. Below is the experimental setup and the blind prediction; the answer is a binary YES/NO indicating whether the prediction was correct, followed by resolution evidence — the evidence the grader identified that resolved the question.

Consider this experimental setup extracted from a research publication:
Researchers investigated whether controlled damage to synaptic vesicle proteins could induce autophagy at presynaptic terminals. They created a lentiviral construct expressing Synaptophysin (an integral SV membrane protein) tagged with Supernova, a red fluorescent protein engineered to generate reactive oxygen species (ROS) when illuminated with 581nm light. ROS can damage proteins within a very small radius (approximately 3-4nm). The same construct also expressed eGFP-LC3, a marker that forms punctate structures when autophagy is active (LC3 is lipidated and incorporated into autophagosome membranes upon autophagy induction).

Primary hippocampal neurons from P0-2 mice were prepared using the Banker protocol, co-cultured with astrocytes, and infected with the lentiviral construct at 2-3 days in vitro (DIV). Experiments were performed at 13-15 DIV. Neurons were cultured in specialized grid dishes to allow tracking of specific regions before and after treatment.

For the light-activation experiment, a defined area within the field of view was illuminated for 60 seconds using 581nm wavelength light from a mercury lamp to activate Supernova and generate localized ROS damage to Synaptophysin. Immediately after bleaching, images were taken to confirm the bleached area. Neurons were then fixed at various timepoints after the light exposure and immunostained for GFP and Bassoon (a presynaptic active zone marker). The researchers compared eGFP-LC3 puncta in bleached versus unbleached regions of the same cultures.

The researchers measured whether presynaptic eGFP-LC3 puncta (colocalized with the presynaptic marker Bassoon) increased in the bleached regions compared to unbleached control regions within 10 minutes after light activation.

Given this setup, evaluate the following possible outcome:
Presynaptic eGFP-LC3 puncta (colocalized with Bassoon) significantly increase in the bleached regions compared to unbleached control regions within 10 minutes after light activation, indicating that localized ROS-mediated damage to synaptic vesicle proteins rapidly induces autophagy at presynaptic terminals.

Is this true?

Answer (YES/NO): YES